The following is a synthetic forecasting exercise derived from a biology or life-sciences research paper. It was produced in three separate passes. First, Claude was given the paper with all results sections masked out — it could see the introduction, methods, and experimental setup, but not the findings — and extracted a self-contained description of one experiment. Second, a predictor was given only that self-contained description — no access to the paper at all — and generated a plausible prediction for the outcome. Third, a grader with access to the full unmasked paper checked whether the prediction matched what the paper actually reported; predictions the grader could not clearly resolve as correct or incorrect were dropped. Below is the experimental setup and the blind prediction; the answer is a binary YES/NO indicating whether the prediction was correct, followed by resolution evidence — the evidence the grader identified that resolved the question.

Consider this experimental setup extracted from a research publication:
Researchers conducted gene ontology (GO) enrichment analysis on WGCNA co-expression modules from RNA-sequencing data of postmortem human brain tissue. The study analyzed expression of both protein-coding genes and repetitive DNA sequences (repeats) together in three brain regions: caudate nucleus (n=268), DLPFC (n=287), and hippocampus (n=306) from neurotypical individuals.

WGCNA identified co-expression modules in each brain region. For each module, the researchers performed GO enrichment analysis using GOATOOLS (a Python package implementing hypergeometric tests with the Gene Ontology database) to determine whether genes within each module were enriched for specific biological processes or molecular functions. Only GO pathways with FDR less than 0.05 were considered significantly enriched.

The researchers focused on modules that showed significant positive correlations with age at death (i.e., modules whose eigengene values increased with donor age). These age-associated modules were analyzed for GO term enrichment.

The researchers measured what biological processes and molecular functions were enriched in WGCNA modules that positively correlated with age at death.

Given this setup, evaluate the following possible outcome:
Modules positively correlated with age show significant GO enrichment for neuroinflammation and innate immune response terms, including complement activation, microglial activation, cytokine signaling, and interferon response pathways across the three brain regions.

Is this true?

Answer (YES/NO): NO